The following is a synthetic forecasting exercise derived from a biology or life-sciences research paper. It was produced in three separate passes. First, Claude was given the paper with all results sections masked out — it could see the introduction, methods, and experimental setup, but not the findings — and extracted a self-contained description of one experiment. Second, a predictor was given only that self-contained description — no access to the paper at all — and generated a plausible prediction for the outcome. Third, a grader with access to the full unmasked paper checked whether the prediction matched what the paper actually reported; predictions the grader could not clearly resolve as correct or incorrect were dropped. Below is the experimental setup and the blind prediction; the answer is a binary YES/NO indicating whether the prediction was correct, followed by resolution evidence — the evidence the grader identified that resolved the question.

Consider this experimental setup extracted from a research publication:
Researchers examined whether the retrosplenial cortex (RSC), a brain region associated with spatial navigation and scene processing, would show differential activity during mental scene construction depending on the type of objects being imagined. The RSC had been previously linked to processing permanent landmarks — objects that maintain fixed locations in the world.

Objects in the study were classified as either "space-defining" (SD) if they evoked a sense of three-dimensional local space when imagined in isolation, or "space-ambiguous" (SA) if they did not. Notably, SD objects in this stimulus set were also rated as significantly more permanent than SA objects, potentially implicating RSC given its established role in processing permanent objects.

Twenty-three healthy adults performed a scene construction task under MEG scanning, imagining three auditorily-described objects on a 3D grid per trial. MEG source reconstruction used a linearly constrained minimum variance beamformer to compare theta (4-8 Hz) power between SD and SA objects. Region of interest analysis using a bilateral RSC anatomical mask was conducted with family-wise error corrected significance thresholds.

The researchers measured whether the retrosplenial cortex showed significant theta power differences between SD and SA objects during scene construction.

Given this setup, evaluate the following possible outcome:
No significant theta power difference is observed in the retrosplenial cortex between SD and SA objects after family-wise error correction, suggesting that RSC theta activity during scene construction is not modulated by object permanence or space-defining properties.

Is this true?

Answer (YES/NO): YES